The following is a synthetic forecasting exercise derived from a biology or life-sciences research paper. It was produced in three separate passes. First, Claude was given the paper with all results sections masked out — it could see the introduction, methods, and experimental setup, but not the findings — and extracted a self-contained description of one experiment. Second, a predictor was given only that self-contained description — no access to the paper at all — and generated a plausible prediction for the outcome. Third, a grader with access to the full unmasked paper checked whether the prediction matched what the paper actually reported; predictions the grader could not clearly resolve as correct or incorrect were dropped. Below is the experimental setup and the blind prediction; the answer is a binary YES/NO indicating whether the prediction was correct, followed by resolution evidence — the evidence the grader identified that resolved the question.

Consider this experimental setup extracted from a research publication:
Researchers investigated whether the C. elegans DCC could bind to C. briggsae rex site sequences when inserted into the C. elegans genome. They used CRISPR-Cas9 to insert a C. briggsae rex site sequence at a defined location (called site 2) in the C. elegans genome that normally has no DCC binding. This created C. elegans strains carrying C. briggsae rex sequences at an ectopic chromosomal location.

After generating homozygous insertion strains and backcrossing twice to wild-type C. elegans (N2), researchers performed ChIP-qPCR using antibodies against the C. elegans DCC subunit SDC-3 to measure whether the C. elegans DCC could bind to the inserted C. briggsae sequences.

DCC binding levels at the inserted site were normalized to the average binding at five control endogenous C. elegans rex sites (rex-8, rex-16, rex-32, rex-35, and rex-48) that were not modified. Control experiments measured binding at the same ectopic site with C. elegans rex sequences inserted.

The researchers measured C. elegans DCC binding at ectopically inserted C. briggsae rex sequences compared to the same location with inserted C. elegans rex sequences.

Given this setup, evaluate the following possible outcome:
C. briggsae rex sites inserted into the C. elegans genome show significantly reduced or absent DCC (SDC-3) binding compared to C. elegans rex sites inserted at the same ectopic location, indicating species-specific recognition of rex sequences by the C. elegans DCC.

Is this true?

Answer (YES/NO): YES